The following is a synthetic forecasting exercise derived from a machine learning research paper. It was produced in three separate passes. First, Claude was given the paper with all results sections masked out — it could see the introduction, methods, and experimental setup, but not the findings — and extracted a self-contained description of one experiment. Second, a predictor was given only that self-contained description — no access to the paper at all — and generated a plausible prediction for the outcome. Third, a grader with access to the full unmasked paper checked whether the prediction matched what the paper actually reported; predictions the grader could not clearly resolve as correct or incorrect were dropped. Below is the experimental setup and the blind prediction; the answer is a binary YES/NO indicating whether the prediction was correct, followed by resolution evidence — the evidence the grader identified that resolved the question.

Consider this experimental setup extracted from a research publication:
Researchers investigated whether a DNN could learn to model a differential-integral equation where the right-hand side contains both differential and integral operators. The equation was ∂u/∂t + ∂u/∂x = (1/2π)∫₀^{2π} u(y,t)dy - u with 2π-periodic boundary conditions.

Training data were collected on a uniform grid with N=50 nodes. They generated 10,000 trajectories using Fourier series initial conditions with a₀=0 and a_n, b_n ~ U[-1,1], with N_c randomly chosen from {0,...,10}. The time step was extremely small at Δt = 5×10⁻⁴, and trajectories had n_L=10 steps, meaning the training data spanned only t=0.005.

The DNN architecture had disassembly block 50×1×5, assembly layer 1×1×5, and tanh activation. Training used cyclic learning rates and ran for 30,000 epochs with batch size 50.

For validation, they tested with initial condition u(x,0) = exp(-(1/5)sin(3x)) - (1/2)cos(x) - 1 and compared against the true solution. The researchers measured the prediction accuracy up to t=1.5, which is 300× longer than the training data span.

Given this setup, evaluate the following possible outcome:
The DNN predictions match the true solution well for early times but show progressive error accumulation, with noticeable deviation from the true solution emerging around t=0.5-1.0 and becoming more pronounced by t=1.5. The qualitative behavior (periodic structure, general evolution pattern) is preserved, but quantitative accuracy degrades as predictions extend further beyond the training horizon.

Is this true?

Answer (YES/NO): NO